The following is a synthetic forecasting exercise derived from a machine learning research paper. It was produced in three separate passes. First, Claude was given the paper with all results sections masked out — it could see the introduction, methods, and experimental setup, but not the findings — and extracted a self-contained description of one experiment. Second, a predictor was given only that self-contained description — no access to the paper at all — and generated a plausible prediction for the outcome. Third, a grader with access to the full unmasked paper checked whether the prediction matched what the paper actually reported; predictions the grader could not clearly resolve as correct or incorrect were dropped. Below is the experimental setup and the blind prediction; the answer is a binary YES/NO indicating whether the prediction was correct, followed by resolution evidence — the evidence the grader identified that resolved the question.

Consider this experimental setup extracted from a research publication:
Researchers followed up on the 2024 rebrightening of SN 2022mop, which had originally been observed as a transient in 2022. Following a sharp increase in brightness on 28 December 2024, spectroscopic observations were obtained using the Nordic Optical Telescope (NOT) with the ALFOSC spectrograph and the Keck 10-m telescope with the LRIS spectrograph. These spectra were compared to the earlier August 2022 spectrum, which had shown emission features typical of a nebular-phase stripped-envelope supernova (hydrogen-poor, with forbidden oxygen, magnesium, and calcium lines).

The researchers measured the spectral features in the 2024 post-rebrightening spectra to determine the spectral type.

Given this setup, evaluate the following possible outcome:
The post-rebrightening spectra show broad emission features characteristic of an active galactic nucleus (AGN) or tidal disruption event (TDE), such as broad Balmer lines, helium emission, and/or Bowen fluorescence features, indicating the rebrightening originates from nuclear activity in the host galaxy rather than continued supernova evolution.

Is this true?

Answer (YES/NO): NO